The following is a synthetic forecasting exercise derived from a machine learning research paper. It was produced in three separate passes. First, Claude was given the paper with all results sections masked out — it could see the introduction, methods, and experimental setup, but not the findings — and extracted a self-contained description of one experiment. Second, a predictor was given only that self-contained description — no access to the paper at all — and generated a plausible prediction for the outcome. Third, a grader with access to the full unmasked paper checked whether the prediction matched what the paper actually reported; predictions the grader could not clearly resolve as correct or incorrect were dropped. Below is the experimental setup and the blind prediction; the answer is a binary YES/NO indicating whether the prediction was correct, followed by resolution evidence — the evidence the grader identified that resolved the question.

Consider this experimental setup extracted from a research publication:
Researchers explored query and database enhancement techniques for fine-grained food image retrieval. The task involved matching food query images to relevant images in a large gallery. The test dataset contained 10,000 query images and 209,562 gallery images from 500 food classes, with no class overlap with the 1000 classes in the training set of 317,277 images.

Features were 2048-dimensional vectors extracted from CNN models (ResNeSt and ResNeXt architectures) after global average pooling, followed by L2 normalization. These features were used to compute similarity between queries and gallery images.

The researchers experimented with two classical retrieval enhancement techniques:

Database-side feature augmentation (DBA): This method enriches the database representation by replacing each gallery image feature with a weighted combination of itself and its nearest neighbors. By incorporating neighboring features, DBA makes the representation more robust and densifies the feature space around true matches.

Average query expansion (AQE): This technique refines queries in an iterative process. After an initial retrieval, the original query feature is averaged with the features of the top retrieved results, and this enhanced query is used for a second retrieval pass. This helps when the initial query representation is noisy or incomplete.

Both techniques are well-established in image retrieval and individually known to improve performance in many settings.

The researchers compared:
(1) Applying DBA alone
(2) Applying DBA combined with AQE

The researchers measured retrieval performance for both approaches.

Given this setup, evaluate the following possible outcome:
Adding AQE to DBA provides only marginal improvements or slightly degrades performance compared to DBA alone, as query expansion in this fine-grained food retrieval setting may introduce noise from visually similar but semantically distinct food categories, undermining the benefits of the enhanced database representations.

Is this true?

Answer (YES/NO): YES